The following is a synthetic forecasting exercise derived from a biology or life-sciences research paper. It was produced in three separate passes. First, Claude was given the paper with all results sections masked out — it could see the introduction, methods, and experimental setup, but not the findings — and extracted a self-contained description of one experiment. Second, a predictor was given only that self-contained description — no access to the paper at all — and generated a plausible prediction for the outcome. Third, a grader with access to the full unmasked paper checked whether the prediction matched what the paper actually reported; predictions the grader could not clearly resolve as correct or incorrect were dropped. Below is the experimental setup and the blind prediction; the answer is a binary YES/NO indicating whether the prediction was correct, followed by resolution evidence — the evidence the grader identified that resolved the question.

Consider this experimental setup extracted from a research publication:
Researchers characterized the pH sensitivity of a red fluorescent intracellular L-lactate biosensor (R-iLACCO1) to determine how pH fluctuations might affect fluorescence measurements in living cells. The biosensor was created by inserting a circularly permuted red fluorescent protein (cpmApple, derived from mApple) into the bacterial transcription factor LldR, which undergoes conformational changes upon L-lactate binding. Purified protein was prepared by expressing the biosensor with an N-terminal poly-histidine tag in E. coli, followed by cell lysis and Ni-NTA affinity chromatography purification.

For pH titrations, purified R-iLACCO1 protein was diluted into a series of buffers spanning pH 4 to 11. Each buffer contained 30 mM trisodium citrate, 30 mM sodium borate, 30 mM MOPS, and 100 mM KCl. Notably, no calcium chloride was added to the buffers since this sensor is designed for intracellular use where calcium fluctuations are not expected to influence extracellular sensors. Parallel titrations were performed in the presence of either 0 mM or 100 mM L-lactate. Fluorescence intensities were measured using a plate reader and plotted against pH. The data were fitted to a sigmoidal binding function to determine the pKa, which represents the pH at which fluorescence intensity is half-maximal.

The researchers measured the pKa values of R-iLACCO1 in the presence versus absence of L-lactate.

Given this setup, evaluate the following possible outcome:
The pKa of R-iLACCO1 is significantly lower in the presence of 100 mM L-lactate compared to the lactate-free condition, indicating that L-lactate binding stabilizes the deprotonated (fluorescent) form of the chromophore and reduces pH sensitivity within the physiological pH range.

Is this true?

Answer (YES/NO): NO